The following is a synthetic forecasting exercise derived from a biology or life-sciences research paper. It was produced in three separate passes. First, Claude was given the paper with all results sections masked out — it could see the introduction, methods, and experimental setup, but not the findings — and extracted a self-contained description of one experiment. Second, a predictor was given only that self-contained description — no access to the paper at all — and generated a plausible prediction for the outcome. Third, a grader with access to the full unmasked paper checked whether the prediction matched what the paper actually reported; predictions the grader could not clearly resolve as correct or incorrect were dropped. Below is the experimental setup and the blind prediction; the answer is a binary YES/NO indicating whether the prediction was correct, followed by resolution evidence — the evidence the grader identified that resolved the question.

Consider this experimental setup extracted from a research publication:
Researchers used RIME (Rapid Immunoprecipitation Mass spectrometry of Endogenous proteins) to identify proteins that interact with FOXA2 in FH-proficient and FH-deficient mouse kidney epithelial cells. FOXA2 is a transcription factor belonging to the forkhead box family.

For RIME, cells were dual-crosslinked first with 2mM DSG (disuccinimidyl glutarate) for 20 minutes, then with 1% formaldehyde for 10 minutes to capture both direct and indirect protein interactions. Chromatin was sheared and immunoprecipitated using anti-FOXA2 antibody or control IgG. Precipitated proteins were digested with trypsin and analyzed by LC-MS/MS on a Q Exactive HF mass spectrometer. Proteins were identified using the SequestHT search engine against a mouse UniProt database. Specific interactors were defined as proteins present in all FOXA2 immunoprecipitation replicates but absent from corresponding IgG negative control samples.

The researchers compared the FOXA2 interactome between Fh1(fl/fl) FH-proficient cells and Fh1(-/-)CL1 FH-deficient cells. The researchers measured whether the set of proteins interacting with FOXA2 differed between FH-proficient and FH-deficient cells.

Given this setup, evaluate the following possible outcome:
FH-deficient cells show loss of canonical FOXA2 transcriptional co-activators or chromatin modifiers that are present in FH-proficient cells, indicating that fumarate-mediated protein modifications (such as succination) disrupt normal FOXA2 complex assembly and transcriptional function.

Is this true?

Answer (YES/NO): NO